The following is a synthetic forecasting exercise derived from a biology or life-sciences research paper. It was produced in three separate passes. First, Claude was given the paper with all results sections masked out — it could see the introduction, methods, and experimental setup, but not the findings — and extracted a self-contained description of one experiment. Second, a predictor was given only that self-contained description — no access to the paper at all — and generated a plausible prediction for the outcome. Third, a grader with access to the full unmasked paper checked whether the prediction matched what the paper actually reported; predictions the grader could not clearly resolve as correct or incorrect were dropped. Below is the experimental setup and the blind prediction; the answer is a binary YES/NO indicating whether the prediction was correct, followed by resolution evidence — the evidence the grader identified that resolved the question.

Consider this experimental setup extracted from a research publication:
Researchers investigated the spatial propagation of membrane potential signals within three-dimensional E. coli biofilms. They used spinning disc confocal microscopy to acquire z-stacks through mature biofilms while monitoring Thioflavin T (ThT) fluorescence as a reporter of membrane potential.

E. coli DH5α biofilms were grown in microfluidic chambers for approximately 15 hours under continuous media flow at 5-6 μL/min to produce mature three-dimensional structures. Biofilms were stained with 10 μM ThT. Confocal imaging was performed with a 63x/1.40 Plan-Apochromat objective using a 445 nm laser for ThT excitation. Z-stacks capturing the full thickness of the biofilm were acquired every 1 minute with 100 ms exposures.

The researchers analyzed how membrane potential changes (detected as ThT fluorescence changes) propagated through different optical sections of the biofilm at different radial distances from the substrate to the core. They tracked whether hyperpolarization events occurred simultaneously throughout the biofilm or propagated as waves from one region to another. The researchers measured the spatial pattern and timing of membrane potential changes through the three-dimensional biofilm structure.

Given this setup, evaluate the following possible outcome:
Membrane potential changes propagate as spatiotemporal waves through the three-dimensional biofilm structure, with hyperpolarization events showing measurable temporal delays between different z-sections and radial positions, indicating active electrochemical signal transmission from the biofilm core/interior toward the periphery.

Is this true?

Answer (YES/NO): YES